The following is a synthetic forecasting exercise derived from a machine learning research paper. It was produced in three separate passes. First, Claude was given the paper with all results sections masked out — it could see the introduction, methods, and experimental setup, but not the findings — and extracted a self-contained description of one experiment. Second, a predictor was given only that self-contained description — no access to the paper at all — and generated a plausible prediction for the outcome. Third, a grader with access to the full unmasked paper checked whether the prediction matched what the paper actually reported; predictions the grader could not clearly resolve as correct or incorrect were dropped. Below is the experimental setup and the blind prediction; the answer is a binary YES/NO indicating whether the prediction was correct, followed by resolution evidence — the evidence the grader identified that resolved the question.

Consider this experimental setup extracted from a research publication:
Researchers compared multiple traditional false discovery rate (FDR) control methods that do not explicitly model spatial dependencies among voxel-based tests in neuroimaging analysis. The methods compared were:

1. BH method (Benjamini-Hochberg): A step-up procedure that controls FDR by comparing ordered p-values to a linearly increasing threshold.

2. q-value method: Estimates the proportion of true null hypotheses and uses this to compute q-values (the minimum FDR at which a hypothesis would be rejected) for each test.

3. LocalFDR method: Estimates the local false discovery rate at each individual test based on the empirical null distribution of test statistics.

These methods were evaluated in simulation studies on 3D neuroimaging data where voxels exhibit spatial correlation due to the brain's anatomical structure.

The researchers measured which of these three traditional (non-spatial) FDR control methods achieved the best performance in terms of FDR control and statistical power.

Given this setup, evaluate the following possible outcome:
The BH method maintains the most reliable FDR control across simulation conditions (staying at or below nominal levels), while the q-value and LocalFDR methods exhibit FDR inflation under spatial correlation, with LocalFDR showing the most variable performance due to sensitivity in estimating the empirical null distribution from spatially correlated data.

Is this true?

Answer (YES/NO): NO